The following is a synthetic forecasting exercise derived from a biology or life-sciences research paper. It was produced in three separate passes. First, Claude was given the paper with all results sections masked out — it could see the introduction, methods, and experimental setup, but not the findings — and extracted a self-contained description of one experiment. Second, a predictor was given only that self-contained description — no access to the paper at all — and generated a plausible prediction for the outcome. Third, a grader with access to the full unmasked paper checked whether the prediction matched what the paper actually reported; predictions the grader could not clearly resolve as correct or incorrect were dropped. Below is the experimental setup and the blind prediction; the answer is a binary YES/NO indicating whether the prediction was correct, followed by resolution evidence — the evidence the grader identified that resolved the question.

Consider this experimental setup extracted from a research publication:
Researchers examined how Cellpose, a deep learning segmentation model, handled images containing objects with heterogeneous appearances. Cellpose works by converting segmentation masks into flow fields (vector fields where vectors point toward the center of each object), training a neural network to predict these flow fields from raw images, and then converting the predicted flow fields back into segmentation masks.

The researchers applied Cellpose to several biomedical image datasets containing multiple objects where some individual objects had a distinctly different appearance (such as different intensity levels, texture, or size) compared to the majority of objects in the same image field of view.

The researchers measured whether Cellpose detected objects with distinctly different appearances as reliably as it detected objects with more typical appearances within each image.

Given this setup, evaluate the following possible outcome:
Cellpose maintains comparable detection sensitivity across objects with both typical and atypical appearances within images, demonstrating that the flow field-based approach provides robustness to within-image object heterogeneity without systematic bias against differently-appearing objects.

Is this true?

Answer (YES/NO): NO